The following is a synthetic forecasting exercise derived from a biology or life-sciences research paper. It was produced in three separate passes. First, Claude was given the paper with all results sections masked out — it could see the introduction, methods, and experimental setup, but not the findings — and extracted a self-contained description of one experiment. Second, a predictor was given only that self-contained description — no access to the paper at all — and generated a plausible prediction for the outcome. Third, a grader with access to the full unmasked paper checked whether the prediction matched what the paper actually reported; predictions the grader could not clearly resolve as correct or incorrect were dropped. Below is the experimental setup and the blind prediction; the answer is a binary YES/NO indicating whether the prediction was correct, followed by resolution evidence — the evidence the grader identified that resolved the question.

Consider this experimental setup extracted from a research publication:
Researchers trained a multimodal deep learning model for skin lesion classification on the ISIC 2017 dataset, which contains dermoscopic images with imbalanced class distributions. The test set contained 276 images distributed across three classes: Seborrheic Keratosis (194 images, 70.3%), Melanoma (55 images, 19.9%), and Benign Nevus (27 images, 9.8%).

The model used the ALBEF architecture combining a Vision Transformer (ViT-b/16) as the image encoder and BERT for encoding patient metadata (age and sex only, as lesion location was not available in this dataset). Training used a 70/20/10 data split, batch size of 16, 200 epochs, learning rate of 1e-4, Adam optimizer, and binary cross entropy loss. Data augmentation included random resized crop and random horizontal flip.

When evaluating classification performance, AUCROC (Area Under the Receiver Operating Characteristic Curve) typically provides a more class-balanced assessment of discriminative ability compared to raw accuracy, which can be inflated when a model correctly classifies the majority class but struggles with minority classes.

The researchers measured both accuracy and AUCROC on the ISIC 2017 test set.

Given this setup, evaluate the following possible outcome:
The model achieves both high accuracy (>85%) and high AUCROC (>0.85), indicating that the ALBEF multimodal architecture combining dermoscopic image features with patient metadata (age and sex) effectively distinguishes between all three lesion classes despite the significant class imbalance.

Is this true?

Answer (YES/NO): NO